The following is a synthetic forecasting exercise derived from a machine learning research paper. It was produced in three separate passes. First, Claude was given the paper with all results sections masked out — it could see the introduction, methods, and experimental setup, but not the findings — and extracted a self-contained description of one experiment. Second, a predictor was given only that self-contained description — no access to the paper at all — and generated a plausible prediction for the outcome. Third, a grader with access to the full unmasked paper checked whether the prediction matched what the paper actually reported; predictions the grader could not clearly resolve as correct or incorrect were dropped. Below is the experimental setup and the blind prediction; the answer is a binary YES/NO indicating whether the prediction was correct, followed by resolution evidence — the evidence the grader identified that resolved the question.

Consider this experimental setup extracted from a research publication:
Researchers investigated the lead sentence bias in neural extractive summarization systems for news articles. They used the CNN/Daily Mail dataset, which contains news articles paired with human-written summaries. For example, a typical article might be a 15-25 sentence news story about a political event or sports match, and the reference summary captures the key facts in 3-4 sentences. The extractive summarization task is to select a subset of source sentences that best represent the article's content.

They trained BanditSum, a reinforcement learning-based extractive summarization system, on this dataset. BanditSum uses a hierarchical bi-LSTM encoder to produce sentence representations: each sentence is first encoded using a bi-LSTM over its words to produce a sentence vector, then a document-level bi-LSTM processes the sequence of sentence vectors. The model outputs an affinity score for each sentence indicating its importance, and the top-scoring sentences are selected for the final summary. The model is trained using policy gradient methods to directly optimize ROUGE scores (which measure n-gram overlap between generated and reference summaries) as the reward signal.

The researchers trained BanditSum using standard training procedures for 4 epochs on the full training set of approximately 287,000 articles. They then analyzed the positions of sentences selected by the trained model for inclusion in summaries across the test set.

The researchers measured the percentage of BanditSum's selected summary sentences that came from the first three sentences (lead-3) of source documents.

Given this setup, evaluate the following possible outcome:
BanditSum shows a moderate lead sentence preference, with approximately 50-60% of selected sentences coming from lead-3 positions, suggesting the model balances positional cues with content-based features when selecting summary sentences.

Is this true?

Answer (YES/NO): NO